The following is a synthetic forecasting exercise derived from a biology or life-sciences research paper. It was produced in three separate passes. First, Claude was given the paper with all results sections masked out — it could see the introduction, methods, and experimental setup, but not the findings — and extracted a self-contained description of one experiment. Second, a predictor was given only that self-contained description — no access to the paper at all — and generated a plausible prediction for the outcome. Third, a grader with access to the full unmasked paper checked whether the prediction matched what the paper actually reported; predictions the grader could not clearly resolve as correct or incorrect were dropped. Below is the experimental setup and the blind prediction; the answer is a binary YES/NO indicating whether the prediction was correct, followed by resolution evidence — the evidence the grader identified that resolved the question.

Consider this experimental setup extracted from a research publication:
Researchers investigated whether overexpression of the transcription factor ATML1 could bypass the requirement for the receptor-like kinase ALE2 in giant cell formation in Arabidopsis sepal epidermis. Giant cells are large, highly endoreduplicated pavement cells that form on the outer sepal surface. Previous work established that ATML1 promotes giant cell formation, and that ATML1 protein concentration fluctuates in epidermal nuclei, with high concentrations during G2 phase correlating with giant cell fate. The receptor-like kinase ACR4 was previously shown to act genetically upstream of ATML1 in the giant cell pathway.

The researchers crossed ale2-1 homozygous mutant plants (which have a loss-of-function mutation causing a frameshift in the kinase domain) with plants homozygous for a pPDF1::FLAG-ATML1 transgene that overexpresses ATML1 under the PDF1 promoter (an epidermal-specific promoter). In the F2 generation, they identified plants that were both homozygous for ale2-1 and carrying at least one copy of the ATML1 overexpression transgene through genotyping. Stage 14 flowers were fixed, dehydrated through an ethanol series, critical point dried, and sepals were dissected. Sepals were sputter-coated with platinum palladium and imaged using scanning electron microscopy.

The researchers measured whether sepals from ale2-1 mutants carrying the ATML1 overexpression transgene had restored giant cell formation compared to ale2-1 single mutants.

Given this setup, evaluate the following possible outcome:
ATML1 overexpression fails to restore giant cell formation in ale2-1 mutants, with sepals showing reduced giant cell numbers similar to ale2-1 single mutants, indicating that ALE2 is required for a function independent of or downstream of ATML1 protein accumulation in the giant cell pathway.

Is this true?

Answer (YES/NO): NO